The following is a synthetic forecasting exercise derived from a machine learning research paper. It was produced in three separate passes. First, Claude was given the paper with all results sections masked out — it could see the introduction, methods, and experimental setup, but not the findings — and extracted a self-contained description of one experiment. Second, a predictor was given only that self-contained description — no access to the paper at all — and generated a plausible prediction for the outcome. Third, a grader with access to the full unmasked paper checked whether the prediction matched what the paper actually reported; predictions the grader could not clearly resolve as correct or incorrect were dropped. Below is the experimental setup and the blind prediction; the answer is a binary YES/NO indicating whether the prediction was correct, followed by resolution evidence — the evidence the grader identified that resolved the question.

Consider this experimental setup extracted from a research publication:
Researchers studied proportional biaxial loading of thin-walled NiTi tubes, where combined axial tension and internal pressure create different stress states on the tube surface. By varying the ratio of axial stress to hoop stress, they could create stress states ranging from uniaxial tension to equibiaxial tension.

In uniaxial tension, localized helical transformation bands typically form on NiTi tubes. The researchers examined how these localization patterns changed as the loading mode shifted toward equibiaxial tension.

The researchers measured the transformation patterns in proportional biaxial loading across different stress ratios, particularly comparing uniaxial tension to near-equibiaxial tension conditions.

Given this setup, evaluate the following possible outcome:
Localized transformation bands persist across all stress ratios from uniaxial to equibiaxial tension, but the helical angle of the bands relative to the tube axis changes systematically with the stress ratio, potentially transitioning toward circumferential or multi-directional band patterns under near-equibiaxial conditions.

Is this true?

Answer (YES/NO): NO